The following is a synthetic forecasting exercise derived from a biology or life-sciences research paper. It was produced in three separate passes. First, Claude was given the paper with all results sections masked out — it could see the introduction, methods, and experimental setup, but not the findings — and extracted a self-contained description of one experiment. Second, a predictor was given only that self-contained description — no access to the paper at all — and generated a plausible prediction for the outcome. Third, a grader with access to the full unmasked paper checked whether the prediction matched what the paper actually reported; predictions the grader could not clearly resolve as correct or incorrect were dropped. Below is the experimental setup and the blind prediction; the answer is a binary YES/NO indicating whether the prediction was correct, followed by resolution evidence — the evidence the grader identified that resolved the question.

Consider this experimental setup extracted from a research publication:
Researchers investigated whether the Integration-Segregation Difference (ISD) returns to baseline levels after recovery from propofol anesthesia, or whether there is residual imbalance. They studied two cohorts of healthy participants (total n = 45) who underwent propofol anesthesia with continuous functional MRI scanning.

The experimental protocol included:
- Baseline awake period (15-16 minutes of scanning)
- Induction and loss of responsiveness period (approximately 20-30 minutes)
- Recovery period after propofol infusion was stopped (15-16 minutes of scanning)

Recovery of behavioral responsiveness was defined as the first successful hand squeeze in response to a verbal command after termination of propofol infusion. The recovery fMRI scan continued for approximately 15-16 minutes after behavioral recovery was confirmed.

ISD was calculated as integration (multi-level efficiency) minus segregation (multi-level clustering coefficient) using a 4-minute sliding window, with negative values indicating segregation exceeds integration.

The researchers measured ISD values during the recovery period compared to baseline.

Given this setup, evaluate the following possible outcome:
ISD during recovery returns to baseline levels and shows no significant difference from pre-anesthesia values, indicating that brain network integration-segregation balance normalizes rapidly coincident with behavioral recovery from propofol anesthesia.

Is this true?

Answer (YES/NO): YES